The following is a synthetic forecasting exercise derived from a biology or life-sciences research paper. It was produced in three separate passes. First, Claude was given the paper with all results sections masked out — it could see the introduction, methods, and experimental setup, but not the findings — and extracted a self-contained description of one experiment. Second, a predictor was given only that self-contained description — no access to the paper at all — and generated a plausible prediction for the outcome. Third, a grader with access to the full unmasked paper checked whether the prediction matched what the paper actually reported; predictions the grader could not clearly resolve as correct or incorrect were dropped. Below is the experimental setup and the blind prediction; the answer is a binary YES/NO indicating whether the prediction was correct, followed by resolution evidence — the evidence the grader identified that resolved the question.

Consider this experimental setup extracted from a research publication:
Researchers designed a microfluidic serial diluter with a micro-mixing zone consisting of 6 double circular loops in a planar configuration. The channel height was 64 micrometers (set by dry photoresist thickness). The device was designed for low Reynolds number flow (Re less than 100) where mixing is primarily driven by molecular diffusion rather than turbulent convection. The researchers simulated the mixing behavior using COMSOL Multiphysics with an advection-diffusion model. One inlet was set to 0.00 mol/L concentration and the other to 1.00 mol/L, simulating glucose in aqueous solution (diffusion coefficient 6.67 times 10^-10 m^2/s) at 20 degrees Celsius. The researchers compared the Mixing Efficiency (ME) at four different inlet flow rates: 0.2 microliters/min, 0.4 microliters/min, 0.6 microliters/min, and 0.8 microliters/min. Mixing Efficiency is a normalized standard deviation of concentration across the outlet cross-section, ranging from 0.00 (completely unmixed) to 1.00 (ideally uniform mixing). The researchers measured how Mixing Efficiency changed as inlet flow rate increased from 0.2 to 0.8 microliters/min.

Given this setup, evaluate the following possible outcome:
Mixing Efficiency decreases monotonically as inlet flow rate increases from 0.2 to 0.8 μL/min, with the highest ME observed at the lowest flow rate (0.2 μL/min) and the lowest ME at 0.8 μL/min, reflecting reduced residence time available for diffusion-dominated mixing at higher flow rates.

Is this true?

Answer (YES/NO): NO